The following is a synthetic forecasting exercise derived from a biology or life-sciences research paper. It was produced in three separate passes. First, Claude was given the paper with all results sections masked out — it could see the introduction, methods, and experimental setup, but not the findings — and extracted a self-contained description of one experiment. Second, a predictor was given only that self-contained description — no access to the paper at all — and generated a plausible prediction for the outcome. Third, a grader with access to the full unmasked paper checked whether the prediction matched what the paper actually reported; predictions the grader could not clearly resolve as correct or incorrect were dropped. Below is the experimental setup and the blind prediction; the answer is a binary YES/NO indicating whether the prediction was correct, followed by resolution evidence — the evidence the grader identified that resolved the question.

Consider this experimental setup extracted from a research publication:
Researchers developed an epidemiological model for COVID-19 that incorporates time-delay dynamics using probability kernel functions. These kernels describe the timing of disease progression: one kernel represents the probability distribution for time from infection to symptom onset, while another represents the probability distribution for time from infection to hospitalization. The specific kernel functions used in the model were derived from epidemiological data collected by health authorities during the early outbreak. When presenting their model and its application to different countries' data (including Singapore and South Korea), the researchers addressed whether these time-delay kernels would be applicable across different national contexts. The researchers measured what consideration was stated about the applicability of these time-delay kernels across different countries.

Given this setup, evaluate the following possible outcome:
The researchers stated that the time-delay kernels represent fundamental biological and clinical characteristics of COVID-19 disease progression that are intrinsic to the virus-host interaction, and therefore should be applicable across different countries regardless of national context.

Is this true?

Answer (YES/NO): NO